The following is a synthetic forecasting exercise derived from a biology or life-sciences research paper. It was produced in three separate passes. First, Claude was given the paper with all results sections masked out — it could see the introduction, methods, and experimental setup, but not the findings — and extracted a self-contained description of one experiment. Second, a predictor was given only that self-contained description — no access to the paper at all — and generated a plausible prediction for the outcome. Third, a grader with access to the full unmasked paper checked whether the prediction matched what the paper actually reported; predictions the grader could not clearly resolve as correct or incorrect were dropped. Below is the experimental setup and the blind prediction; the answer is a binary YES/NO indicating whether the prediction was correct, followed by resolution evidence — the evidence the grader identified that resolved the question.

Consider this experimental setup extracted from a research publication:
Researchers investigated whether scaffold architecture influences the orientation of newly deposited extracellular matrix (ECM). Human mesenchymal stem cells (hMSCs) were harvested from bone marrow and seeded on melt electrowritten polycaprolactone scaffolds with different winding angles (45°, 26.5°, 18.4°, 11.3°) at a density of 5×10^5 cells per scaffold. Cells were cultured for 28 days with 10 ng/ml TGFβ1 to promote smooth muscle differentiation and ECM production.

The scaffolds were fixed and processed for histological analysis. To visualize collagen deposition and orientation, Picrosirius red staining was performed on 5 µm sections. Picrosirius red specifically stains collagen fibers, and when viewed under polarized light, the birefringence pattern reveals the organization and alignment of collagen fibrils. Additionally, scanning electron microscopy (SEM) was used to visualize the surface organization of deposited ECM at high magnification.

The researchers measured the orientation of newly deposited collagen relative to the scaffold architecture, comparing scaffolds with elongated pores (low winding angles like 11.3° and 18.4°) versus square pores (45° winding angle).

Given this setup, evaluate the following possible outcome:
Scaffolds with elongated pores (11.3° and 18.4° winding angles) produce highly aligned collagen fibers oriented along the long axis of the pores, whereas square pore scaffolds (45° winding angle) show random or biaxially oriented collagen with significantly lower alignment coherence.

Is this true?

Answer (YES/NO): YES